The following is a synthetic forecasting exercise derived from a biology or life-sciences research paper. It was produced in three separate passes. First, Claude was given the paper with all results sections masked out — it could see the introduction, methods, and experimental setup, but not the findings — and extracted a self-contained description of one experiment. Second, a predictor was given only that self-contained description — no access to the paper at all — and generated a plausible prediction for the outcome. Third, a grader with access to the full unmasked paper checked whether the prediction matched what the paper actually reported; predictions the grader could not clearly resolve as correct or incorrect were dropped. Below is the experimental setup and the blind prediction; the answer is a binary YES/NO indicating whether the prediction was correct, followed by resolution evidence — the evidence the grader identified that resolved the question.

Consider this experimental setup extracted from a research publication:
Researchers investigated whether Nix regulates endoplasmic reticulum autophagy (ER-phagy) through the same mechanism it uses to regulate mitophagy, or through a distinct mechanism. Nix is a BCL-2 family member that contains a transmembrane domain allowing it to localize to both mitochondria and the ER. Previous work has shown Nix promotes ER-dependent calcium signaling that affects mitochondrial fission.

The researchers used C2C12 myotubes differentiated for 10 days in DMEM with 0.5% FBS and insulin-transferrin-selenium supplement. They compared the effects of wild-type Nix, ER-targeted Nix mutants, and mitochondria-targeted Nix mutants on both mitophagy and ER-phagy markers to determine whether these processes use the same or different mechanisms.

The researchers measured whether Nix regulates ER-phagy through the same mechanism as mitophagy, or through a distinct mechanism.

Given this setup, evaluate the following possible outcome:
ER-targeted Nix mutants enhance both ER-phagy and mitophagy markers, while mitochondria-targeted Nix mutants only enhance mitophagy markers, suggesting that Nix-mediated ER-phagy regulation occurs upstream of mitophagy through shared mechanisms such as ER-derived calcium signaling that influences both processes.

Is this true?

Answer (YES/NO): NO